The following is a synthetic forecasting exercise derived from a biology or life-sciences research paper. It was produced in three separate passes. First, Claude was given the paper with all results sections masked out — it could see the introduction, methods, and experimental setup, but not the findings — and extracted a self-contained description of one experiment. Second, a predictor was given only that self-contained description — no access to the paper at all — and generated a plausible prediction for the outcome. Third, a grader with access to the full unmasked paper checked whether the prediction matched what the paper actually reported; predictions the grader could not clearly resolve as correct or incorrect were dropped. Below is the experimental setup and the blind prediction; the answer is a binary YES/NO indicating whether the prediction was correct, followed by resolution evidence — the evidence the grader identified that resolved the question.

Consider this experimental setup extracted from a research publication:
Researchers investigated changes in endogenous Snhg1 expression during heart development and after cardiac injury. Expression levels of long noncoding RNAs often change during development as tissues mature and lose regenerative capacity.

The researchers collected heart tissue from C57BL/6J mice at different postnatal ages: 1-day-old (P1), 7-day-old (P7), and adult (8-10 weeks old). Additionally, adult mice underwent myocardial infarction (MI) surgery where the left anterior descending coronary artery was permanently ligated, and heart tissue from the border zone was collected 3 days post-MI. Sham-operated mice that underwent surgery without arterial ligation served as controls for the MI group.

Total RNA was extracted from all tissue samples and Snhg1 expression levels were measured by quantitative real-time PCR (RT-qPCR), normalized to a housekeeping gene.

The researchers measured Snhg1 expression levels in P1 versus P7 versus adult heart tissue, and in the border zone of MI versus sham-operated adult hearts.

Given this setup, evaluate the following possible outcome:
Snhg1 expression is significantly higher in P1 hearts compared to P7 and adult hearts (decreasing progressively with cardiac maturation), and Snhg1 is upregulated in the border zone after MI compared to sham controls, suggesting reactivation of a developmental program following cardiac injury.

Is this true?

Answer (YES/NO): YES